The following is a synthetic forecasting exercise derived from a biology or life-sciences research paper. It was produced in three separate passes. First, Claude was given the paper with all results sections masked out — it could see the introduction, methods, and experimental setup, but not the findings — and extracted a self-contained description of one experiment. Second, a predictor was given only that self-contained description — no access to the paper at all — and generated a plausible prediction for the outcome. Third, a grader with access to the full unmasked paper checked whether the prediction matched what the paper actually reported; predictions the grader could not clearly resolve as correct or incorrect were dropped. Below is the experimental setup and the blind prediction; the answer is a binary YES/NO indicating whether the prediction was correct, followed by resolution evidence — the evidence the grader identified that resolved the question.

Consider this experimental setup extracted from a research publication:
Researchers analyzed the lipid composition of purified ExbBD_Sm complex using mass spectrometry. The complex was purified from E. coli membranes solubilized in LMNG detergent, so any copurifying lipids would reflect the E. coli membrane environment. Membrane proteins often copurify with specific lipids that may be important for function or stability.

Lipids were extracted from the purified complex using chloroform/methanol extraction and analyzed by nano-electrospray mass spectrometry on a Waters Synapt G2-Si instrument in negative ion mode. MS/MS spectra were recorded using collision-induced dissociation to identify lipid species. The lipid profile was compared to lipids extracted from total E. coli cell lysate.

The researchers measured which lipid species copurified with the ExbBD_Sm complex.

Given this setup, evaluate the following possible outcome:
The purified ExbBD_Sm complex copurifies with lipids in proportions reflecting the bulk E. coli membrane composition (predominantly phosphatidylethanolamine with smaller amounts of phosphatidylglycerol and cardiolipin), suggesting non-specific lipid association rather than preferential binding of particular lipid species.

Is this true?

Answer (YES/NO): NO